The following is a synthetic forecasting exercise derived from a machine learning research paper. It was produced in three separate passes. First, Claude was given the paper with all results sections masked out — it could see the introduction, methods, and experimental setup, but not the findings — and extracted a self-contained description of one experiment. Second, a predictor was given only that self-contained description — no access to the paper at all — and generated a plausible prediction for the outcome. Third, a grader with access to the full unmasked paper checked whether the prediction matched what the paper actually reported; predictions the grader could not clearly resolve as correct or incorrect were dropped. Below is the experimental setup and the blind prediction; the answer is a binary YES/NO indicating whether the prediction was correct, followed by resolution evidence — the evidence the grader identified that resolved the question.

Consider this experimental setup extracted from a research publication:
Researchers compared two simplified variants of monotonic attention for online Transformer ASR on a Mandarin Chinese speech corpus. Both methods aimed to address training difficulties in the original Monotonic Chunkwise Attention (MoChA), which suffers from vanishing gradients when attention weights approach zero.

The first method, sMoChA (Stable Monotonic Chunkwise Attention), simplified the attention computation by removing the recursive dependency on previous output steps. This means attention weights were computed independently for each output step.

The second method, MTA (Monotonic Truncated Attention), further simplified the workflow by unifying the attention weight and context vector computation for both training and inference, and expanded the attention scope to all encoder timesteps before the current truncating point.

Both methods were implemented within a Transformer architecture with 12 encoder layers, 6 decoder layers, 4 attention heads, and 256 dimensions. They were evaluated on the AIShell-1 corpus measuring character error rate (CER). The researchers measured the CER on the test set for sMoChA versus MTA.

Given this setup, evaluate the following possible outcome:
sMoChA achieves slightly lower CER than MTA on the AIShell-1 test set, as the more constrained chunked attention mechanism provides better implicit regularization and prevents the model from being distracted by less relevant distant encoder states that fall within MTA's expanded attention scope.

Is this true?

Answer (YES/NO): YES